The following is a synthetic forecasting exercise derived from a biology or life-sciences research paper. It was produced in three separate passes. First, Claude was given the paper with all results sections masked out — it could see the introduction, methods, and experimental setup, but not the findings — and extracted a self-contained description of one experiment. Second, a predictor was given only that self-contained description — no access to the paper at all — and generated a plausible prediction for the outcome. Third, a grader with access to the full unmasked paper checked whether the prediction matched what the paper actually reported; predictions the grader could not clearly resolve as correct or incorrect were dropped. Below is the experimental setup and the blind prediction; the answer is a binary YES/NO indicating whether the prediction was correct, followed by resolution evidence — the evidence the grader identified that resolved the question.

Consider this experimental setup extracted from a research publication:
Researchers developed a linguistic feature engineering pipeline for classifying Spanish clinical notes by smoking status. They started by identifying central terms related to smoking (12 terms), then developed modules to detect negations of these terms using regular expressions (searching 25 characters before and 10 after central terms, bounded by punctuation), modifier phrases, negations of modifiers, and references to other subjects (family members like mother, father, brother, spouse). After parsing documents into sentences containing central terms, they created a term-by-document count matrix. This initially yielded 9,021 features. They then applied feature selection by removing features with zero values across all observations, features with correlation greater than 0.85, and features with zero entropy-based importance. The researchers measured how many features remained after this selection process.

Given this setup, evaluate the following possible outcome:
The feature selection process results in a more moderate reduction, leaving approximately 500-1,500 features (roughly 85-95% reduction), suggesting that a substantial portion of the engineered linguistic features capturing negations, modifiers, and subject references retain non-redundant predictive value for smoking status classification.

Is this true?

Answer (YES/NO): YES